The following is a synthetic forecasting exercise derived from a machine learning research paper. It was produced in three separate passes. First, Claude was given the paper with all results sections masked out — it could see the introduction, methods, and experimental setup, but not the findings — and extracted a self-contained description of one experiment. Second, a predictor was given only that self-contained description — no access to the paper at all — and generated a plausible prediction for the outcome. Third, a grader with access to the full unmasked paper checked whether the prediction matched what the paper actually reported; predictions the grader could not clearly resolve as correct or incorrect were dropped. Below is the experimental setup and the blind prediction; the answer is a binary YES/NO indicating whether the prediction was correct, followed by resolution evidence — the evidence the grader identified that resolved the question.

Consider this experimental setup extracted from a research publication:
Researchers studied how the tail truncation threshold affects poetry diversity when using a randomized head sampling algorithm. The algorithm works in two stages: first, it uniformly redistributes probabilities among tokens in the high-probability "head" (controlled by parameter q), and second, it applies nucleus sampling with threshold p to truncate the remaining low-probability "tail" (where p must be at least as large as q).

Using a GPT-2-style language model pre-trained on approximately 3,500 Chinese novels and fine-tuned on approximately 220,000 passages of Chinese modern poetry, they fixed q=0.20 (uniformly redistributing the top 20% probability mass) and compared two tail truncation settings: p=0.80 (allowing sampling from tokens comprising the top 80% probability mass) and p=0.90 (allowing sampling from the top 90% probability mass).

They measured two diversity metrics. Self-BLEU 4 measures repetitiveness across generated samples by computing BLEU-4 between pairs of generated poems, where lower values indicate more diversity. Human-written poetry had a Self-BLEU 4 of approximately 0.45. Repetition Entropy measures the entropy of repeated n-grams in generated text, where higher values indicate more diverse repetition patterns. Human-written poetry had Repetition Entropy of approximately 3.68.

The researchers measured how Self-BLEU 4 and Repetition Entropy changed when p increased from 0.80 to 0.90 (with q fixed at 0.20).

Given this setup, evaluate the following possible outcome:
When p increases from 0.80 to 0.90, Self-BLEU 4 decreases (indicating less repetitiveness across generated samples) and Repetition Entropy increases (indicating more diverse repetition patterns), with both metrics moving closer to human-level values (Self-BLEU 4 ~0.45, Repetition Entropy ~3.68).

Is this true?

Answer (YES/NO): YES